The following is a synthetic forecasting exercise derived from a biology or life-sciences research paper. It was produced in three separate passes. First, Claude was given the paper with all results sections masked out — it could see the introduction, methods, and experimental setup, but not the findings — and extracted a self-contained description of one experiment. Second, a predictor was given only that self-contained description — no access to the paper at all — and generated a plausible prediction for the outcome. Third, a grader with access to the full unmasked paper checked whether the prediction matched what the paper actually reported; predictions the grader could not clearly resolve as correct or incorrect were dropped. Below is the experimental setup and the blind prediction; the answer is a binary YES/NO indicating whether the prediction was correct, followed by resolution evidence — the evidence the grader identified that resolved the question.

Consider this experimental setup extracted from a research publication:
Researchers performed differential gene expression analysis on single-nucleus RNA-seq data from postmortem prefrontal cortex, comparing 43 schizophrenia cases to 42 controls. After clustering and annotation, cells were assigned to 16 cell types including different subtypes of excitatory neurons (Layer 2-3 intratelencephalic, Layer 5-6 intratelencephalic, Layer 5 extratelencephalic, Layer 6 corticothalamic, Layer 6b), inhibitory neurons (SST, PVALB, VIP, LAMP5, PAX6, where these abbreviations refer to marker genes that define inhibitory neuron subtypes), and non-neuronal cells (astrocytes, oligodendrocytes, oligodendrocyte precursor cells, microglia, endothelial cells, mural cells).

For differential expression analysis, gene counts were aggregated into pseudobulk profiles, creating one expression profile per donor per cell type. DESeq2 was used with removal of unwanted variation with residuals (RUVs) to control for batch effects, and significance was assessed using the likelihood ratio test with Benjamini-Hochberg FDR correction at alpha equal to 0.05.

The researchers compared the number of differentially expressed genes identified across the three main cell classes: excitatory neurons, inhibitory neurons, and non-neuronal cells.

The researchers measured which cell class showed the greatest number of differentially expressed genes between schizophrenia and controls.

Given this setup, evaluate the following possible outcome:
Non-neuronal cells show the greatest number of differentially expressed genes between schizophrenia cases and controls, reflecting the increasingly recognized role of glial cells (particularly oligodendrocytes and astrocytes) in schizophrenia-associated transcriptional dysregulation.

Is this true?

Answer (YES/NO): NO